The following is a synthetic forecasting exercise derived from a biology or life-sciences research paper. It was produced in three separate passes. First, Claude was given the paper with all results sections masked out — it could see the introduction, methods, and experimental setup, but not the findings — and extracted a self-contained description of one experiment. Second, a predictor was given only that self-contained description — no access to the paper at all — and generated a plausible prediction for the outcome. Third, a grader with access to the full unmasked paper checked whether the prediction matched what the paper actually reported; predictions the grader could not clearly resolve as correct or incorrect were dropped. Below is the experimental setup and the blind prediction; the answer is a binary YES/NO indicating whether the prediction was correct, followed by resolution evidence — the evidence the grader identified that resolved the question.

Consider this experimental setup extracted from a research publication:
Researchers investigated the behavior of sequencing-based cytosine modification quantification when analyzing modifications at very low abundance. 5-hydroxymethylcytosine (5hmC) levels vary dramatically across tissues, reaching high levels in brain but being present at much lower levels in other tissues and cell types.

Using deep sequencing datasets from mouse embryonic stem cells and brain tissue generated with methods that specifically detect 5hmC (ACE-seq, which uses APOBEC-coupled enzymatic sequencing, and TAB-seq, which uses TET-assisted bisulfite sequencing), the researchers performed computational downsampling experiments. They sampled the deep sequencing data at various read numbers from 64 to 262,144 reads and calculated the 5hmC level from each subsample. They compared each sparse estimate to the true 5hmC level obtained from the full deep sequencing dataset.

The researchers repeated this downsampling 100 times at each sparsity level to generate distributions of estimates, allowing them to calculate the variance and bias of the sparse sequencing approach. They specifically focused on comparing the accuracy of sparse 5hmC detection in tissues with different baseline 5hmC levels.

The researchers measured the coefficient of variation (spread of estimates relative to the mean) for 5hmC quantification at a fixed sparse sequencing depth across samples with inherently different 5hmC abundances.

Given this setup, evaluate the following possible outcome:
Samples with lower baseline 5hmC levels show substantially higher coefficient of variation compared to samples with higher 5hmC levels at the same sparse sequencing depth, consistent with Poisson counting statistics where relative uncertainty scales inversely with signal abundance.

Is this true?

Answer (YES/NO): YES